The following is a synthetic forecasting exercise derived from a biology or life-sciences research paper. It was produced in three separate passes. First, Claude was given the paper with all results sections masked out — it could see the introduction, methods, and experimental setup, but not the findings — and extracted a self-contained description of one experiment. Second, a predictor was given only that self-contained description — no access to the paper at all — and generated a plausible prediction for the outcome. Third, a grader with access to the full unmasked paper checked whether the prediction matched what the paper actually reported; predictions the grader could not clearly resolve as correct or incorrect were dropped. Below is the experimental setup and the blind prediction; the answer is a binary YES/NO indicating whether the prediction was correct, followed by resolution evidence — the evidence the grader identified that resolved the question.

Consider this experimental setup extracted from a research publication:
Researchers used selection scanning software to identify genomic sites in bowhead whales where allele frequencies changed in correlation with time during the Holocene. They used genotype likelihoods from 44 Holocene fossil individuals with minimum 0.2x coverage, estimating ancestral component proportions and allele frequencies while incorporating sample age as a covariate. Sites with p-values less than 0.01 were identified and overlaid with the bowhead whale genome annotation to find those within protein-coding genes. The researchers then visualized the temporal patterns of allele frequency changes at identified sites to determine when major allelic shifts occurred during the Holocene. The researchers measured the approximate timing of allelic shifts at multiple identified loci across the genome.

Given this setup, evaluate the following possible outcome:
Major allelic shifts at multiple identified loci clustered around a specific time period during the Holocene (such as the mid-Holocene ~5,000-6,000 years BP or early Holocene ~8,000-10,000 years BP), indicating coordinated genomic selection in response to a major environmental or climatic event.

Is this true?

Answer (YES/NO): YES